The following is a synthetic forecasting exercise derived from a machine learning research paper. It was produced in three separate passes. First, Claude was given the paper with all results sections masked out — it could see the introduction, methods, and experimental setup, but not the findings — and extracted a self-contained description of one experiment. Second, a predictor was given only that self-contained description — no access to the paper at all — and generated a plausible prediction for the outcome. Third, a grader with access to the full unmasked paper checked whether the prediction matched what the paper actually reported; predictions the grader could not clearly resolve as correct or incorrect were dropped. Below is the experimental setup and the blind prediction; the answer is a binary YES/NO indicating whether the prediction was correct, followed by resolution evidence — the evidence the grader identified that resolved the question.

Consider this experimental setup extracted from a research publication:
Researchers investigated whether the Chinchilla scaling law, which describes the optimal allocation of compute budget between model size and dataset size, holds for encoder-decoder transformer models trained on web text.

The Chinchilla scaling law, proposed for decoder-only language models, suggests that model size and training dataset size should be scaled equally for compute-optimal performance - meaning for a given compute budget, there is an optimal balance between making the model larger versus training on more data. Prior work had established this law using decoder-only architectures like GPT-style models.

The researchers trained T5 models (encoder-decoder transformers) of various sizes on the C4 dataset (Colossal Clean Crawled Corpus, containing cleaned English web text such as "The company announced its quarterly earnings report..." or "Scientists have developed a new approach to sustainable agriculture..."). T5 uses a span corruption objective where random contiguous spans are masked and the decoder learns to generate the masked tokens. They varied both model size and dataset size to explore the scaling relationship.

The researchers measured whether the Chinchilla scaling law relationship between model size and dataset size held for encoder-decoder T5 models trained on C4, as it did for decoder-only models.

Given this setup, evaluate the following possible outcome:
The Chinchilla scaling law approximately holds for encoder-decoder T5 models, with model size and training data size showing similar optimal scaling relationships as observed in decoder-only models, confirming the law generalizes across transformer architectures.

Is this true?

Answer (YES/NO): YES